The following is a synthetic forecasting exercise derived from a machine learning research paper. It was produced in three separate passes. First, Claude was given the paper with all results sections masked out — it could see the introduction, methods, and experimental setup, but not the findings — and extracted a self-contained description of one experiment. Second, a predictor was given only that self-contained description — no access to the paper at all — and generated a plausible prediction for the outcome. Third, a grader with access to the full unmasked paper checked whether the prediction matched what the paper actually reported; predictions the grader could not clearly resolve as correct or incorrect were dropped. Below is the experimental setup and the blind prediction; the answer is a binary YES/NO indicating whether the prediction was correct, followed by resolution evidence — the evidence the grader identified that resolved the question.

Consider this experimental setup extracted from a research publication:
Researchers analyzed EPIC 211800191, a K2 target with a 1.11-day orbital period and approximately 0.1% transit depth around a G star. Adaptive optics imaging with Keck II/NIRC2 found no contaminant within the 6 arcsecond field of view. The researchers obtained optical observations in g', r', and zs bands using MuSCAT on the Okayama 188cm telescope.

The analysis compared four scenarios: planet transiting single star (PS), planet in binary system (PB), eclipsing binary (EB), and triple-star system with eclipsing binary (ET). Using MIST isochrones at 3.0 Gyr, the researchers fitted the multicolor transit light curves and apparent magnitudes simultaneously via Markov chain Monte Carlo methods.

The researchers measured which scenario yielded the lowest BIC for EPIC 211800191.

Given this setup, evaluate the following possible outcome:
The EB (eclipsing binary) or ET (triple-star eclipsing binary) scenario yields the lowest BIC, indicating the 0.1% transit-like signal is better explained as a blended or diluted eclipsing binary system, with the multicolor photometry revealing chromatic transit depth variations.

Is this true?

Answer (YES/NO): NO